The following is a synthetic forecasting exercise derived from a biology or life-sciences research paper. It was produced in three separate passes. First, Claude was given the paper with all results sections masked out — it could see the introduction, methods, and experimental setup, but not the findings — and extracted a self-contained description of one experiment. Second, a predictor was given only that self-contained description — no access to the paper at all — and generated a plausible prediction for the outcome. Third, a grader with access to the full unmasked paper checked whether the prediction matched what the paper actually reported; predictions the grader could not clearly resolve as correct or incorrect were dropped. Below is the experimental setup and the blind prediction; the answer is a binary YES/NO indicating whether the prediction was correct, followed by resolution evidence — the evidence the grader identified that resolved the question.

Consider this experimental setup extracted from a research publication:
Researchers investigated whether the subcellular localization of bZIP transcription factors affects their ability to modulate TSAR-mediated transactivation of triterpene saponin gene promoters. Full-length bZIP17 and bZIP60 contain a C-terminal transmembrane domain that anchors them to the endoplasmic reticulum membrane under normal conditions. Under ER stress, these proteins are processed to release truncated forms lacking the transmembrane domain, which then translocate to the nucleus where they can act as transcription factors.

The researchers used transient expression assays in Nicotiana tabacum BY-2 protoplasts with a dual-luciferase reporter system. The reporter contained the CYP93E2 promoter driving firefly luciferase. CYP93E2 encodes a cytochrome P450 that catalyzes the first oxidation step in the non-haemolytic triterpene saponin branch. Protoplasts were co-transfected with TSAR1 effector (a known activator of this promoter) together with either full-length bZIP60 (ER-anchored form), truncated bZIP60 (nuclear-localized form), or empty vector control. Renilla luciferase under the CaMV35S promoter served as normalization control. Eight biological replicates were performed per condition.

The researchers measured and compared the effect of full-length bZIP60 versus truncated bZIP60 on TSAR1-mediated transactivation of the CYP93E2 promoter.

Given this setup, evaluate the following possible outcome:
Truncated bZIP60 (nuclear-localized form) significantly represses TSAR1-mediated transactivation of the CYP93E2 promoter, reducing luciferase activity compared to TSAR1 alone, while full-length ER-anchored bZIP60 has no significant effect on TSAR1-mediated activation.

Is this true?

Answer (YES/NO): YES